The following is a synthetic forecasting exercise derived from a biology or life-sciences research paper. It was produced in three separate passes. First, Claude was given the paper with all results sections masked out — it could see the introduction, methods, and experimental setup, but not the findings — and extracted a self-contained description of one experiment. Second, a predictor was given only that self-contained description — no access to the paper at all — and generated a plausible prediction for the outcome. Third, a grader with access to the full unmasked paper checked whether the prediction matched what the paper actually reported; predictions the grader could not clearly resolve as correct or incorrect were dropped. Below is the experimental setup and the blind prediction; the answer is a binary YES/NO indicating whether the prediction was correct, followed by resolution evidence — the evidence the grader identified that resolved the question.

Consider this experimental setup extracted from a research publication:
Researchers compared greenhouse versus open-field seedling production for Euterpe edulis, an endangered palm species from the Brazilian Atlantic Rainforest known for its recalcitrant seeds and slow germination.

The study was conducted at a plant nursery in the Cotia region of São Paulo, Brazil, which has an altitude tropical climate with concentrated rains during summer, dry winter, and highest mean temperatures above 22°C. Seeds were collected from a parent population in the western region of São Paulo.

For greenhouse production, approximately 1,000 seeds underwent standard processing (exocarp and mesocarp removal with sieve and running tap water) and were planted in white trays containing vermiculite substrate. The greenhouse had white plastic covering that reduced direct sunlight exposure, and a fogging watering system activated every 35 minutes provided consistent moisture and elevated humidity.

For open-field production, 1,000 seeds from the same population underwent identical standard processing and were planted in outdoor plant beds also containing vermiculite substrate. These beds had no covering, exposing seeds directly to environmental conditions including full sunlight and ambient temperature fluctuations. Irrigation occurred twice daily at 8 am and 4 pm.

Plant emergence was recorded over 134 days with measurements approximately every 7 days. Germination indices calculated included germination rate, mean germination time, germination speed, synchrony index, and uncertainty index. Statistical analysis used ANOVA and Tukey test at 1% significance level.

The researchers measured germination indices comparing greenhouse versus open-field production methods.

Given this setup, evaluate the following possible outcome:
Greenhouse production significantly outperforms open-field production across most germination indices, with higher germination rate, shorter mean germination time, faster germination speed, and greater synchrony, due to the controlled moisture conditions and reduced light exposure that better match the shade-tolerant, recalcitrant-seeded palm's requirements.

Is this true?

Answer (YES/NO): NO